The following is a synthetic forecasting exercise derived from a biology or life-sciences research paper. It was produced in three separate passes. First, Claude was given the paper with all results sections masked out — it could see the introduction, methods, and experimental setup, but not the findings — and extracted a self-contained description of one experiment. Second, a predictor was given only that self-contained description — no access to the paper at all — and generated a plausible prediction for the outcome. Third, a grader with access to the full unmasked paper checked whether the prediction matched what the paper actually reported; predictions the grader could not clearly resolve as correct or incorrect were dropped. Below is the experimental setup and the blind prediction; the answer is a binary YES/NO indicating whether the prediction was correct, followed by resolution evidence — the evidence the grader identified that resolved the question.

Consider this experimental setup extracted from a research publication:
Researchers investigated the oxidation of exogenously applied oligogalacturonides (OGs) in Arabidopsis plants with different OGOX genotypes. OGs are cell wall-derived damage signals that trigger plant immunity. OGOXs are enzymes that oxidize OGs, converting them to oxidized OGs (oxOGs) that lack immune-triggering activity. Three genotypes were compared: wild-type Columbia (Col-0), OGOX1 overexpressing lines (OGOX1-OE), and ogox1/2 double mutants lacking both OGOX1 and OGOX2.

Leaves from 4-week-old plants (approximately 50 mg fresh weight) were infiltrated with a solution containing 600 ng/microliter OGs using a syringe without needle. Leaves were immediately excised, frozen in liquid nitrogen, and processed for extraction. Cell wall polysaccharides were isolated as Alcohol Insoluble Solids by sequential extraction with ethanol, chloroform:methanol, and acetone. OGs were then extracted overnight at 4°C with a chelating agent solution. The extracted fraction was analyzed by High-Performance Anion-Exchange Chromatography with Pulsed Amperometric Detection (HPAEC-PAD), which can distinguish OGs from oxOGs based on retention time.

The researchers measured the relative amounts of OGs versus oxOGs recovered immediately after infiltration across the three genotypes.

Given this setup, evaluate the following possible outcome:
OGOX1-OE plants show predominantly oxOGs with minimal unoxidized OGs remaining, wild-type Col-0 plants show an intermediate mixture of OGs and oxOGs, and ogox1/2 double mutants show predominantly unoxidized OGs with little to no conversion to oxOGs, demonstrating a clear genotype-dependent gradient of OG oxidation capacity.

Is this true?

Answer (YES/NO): NO